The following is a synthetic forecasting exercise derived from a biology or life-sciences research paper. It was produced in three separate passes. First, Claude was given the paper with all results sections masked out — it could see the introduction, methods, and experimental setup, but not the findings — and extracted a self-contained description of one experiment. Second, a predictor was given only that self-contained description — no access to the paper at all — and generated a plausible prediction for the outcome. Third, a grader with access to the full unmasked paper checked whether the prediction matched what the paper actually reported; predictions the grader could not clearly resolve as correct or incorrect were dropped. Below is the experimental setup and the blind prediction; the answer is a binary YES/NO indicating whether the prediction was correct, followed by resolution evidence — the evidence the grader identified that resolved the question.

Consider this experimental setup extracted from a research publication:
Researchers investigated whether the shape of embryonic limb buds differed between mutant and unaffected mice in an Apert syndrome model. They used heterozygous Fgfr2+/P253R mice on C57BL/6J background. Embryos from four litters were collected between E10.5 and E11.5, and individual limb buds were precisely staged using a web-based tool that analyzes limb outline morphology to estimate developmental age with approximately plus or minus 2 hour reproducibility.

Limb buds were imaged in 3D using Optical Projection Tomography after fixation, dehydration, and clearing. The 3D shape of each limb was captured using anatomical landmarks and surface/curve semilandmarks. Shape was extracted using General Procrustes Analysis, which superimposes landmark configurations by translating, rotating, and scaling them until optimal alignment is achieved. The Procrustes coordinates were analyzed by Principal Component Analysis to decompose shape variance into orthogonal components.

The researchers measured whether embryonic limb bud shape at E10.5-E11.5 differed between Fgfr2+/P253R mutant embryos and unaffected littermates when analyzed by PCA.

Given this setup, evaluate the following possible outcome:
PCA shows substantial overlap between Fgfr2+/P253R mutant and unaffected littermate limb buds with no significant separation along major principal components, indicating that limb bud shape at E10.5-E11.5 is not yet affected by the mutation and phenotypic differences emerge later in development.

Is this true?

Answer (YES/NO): NO